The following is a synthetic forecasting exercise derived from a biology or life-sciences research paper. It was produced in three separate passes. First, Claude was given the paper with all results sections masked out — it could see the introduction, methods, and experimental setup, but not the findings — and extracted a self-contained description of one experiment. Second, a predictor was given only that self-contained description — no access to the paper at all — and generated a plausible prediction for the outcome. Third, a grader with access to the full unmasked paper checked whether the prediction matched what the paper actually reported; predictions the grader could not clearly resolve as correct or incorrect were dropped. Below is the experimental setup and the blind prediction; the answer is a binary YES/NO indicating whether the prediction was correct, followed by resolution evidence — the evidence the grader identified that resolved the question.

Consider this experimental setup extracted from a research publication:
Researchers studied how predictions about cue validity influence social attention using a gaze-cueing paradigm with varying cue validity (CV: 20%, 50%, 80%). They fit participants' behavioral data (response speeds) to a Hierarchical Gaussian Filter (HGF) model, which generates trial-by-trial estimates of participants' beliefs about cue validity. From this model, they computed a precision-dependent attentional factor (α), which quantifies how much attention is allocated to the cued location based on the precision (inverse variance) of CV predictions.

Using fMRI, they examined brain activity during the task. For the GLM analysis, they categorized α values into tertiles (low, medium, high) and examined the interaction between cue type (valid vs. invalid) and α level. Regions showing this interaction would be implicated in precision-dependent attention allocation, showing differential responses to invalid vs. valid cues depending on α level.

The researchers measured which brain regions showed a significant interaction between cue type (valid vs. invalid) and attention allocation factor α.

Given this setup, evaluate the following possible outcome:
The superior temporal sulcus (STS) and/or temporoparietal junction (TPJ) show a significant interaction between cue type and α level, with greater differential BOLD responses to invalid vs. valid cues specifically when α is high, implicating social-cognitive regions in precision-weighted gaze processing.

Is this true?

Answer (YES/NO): NO